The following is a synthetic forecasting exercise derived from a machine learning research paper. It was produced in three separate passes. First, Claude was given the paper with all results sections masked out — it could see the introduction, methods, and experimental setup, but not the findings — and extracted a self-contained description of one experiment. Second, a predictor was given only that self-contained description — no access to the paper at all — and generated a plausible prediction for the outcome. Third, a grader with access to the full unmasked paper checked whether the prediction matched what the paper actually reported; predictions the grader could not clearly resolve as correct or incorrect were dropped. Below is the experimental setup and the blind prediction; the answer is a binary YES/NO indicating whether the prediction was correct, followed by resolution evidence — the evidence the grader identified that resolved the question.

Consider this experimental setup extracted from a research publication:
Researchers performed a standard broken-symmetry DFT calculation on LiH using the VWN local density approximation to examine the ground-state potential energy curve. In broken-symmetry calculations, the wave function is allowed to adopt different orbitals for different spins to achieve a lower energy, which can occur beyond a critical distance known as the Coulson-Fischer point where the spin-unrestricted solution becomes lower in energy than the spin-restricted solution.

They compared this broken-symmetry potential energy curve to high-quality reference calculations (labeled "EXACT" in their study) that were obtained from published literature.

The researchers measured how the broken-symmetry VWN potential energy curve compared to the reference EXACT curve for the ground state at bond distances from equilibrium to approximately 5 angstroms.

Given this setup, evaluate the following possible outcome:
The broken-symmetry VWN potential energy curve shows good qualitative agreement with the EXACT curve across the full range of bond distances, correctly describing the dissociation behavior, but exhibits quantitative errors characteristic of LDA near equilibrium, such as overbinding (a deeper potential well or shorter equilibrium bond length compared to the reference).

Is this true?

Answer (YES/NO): NO